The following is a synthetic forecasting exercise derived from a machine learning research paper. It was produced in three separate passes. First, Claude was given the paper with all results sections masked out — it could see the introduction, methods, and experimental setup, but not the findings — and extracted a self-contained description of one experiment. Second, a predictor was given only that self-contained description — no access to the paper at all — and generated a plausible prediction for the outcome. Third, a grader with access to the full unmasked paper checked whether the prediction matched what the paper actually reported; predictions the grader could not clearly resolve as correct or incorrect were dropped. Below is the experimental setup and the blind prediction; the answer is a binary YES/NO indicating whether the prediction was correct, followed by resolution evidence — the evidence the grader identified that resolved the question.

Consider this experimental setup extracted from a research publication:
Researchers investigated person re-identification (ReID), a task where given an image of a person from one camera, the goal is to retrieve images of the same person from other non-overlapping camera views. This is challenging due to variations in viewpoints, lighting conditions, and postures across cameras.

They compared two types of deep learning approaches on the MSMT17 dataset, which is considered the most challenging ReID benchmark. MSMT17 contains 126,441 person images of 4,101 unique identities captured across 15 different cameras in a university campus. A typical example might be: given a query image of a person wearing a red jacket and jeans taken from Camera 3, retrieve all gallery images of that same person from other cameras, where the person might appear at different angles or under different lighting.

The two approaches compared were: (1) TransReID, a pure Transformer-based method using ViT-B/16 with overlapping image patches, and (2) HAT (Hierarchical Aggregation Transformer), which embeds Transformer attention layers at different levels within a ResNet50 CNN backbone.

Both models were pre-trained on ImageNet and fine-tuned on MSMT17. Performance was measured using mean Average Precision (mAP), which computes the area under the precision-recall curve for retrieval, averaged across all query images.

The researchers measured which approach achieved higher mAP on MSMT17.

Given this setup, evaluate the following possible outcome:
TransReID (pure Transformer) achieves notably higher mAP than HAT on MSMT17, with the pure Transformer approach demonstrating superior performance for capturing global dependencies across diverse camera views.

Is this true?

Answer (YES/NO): YES